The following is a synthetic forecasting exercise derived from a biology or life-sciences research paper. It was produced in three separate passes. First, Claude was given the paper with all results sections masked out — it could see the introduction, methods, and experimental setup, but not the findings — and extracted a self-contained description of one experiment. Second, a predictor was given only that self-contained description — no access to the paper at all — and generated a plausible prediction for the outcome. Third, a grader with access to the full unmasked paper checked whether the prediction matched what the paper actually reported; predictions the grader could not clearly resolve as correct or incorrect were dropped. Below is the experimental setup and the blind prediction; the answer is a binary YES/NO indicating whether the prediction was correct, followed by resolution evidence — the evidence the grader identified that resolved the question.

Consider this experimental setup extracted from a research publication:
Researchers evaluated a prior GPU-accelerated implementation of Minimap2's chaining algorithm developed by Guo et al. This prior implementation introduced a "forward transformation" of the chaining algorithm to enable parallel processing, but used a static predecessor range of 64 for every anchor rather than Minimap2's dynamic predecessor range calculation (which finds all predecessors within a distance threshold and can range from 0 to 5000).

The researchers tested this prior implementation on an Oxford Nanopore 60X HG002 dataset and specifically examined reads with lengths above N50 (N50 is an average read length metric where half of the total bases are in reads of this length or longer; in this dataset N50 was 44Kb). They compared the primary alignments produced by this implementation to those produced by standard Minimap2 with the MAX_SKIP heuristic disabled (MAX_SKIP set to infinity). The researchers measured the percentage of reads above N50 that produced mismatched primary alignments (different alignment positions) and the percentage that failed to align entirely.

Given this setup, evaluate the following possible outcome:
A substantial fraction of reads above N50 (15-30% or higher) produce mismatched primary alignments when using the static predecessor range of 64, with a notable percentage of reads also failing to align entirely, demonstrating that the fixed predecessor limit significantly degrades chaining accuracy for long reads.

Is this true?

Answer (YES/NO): NO